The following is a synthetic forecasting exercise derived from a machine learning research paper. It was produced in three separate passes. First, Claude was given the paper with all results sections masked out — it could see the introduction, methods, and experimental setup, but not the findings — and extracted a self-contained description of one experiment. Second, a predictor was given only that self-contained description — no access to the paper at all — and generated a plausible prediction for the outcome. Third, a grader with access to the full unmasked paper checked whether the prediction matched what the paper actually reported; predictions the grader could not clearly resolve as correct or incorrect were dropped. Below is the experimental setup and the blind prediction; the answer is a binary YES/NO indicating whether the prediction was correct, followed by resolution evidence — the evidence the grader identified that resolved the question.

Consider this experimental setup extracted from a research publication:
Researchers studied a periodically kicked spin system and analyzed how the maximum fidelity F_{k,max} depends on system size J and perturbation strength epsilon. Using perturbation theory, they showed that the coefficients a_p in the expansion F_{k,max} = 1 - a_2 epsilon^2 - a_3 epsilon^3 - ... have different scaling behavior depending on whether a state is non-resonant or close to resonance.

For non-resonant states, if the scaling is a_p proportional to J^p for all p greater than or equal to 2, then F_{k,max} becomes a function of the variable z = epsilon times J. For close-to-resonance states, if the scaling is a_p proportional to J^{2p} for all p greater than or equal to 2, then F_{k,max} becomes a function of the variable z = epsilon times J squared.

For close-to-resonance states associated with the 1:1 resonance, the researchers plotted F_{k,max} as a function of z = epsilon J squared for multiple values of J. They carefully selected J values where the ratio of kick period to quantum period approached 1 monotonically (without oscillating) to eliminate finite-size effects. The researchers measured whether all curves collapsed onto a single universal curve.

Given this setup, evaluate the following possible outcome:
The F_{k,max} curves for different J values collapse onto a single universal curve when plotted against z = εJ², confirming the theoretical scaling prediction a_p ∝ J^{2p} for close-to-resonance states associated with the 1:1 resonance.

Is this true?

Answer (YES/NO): YES